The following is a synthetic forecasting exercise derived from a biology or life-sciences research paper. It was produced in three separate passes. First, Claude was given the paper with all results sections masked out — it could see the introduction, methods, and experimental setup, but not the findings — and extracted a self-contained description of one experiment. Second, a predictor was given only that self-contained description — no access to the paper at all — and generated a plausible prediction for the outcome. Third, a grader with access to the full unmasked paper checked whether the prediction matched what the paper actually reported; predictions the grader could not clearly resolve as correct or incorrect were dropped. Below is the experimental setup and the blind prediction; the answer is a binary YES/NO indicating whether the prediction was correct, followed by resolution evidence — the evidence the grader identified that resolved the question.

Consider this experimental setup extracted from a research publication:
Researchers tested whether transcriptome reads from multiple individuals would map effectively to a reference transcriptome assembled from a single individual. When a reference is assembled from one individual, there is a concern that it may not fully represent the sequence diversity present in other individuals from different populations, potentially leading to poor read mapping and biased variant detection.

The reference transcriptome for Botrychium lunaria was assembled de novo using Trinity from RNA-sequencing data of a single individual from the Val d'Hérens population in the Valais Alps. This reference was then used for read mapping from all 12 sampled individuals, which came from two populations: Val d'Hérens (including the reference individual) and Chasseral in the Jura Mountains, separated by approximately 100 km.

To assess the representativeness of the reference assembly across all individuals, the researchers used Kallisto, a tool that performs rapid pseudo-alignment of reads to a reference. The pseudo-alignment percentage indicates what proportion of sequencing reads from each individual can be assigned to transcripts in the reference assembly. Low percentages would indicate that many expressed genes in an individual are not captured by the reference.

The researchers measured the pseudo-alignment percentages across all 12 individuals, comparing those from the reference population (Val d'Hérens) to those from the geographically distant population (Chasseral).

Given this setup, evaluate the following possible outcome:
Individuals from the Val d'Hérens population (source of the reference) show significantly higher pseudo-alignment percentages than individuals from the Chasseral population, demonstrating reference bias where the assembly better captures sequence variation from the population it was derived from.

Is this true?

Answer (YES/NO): NO